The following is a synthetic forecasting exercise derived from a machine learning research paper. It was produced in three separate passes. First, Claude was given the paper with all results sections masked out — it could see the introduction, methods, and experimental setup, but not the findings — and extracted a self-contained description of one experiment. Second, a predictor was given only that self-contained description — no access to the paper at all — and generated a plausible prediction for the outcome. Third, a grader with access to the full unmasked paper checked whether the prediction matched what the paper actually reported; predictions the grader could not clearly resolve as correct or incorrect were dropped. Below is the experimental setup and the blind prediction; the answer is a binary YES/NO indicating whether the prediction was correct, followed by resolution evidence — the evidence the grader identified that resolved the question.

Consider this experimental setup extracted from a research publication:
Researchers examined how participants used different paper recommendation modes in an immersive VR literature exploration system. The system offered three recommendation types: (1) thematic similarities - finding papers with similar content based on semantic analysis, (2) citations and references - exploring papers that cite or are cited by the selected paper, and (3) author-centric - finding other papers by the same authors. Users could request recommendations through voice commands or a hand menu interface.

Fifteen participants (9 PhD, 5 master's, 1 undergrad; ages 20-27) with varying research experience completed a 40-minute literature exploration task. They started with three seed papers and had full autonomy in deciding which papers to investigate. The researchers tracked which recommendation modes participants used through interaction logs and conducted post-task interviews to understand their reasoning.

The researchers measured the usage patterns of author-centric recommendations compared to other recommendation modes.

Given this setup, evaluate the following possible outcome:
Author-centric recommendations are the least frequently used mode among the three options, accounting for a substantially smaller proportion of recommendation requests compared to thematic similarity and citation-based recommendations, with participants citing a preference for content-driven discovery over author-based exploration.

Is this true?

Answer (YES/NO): NO